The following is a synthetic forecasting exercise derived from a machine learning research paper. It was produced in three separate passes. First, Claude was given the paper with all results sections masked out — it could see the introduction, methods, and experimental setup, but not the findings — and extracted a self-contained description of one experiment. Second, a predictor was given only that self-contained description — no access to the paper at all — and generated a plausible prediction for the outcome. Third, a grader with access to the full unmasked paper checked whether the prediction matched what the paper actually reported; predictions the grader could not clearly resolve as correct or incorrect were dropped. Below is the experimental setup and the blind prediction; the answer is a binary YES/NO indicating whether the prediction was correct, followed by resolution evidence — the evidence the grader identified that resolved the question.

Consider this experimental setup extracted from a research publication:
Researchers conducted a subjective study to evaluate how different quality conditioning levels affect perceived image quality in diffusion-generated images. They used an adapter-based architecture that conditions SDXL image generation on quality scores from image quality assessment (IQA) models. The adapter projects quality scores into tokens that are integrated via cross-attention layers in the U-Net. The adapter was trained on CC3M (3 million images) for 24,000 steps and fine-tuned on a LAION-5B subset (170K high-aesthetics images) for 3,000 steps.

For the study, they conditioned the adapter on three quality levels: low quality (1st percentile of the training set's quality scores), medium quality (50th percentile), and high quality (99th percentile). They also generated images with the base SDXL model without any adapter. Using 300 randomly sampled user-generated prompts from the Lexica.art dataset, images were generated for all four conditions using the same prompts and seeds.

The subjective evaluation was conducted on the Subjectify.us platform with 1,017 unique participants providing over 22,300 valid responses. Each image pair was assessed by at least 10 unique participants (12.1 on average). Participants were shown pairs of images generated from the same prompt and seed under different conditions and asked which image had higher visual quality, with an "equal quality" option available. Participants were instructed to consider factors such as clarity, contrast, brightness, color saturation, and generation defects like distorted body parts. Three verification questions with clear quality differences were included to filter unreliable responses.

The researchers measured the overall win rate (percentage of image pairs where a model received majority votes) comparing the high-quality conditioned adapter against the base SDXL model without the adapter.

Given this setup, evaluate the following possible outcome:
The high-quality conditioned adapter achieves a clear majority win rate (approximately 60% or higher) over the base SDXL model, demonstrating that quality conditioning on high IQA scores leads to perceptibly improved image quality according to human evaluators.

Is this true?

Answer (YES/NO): YES